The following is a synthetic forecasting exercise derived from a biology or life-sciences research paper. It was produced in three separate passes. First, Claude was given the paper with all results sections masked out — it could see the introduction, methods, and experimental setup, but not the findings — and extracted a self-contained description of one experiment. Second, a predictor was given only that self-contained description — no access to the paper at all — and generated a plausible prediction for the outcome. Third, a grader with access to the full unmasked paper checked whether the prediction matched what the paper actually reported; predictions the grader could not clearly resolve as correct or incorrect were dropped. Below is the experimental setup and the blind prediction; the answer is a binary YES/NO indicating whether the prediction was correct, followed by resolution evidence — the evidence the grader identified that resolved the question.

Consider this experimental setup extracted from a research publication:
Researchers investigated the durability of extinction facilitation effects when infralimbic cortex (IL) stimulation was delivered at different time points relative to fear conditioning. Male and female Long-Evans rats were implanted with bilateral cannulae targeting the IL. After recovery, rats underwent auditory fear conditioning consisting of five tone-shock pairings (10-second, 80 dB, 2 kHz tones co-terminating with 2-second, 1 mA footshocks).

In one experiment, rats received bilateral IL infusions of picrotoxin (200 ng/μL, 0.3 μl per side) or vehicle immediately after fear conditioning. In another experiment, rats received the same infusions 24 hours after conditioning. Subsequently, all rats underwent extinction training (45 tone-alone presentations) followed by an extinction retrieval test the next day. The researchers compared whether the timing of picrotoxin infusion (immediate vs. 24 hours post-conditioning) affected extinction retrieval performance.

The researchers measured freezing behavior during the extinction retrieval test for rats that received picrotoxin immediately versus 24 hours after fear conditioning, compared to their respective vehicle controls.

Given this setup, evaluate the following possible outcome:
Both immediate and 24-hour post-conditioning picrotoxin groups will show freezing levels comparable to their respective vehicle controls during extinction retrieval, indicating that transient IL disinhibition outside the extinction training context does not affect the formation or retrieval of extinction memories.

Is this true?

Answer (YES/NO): NO